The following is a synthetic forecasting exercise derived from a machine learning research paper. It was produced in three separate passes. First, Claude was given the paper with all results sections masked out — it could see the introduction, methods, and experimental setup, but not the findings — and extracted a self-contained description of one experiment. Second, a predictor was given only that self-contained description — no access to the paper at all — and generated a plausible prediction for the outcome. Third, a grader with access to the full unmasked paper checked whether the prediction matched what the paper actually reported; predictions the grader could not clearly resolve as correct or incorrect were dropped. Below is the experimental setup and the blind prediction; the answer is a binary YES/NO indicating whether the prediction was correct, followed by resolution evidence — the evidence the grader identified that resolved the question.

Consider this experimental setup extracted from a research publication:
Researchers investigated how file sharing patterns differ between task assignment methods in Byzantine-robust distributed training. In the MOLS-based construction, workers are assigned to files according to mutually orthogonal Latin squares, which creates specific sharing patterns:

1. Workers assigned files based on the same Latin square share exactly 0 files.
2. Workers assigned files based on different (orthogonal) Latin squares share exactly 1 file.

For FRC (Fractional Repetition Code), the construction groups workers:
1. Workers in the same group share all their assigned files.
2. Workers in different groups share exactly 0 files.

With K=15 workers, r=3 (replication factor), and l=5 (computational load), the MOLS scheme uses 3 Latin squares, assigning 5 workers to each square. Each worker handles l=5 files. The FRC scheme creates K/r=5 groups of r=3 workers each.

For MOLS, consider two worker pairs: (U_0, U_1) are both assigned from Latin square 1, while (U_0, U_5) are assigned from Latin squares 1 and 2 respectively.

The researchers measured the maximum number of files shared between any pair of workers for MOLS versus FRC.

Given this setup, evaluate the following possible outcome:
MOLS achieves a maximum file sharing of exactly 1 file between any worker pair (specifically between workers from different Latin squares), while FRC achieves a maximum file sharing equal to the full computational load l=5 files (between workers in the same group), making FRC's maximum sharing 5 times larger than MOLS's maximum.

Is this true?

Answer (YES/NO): NO